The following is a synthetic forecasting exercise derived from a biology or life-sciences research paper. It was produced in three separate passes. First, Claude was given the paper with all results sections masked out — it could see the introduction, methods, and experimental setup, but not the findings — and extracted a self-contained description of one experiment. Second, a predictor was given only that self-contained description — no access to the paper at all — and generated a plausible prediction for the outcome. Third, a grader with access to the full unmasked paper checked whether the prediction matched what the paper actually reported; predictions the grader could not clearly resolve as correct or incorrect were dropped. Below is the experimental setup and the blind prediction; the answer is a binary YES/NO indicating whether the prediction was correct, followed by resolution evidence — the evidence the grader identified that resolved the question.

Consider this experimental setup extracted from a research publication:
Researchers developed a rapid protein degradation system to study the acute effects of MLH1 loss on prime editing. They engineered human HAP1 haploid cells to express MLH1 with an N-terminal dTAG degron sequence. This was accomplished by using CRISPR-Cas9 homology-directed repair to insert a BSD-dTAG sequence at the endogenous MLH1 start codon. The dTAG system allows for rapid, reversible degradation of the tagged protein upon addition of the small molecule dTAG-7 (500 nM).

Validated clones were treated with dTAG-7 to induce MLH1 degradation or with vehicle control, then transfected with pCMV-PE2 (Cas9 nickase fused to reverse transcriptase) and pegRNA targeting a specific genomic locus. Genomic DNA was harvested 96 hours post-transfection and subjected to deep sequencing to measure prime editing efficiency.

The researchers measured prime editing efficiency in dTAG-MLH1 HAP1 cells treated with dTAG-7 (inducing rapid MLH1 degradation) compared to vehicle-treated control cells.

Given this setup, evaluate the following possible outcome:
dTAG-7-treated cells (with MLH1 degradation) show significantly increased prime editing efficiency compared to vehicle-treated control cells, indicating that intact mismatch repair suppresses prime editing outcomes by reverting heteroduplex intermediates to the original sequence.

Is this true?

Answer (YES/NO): YES